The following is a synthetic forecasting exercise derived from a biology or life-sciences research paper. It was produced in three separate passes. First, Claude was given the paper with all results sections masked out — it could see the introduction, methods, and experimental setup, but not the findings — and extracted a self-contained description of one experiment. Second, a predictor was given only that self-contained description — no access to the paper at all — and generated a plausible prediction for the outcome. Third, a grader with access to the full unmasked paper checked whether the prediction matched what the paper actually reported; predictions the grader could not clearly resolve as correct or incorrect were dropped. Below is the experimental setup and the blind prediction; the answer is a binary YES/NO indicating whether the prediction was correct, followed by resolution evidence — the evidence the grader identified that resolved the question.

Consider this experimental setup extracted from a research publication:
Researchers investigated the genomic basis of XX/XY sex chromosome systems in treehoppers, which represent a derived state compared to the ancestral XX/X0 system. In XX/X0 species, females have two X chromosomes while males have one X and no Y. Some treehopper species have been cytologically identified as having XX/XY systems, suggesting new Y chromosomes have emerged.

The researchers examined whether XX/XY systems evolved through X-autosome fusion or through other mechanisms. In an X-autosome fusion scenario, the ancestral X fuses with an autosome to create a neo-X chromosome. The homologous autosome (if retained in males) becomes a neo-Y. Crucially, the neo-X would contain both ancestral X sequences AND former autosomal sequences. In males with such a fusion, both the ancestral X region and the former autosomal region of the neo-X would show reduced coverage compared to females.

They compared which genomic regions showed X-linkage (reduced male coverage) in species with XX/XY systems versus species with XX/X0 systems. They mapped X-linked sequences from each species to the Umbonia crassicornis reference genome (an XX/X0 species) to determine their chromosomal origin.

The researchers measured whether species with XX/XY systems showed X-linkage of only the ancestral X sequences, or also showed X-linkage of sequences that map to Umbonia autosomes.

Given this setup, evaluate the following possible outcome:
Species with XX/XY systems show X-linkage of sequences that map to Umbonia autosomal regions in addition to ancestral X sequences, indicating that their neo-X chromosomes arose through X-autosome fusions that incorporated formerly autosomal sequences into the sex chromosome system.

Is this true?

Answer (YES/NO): YES